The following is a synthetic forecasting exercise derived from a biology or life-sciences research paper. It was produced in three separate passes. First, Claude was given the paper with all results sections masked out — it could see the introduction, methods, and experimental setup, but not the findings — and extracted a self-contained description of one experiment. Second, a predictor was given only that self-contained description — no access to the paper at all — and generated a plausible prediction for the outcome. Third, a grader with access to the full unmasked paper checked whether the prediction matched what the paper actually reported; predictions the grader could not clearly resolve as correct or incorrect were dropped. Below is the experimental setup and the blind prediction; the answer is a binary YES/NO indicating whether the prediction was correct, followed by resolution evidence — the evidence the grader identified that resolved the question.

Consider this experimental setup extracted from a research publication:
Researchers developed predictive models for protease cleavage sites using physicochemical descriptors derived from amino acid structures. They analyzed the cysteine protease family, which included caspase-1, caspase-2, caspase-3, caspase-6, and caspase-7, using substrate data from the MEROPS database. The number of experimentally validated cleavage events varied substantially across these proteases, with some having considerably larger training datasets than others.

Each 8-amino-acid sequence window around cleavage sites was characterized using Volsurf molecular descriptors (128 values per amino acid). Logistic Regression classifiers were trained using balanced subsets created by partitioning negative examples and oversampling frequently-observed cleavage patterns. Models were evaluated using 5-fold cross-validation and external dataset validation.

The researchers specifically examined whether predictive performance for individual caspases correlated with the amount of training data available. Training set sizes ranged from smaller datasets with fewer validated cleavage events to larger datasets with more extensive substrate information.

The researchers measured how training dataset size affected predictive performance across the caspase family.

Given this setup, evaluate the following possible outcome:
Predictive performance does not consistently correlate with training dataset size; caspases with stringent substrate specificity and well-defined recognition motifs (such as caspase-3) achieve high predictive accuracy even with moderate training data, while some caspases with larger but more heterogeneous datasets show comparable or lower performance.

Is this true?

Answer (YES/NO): NO